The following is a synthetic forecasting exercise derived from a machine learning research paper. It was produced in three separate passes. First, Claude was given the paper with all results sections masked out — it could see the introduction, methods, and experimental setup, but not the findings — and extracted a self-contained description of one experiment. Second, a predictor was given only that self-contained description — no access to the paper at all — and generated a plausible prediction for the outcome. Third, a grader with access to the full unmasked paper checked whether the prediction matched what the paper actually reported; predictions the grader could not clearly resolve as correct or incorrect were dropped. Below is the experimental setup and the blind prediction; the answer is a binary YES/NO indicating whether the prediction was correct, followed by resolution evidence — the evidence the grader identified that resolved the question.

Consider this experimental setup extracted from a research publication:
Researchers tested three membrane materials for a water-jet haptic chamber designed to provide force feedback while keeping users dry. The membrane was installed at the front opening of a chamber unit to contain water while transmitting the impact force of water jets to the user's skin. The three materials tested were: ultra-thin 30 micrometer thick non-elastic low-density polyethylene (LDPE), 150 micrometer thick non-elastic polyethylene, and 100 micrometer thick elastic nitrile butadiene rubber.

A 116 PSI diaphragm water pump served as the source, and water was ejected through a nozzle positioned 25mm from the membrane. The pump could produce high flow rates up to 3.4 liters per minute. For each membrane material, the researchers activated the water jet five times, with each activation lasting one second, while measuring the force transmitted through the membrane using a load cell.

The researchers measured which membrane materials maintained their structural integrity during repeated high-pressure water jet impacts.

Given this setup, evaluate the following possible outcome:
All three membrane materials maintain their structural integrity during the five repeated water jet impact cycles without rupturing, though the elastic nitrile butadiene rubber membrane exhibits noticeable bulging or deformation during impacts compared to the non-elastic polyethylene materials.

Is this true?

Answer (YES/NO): NO